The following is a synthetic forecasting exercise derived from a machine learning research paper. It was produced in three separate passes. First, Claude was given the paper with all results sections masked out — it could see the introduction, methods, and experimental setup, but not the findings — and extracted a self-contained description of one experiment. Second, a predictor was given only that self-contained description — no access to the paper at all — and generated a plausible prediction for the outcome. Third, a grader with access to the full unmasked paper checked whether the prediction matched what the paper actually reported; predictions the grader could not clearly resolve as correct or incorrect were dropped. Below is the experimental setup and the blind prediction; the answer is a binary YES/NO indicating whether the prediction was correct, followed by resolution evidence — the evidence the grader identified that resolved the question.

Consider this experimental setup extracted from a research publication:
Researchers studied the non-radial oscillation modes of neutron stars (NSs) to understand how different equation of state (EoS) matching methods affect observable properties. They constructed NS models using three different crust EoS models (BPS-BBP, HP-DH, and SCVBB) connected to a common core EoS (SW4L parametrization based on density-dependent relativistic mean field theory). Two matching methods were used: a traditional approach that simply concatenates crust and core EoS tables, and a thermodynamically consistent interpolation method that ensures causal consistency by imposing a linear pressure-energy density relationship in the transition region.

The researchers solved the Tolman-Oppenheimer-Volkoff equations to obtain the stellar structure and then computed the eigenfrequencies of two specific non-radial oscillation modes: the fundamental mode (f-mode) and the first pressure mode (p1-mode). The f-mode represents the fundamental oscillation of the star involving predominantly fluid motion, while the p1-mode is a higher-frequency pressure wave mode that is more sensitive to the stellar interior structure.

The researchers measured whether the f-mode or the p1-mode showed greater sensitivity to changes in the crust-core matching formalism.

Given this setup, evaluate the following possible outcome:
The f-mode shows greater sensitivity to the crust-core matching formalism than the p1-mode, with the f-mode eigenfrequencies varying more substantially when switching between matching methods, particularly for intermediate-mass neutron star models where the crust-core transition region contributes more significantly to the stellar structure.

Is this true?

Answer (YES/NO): NO